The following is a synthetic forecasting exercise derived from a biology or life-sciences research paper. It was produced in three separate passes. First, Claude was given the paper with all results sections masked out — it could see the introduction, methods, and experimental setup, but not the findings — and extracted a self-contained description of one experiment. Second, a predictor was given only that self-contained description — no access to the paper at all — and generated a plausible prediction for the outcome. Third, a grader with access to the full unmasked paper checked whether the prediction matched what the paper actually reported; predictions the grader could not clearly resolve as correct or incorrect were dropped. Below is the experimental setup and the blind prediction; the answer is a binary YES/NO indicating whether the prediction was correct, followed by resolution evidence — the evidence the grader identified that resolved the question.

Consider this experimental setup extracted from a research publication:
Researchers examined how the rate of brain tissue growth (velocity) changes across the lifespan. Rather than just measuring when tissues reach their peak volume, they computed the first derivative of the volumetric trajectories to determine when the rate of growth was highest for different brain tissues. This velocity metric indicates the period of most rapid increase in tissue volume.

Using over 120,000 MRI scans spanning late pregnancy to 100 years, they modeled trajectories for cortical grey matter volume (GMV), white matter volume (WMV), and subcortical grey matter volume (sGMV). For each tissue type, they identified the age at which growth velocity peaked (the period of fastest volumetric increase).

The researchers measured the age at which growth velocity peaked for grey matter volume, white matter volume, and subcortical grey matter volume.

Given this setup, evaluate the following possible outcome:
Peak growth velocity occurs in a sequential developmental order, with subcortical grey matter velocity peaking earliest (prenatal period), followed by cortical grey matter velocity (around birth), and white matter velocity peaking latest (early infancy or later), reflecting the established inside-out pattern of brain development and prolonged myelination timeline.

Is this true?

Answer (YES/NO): NO